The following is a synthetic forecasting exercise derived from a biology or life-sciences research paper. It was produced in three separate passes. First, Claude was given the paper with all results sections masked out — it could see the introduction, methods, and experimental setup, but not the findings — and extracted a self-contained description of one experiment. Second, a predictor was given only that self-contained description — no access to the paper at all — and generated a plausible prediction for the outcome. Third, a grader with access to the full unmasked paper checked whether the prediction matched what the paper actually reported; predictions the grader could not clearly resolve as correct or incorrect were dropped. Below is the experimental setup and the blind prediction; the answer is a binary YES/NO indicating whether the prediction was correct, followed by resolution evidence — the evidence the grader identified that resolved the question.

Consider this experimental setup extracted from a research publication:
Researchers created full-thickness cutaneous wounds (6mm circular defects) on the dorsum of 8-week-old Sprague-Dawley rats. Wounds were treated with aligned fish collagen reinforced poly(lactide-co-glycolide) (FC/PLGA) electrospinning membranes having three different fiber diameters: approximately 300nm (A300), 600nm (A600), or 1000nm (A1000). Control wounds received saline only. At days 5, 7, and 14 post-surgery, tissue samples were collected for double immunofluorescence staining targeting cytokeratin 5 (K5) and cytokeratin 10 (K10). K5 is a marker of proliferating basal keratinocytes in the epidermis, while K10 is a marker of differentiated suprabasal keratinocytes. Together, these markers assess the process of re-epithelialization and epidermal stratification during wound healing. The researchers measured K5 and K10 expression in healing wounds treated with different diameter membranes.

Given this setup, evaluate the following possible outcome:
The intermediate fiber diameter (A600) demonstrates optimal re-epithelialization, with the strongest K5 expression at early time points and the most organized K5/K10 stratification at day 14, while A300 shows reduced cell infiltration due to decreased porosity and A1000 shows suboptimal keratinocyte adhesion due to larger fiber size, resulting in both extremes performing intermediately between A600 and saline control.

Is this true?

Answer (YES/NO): NO